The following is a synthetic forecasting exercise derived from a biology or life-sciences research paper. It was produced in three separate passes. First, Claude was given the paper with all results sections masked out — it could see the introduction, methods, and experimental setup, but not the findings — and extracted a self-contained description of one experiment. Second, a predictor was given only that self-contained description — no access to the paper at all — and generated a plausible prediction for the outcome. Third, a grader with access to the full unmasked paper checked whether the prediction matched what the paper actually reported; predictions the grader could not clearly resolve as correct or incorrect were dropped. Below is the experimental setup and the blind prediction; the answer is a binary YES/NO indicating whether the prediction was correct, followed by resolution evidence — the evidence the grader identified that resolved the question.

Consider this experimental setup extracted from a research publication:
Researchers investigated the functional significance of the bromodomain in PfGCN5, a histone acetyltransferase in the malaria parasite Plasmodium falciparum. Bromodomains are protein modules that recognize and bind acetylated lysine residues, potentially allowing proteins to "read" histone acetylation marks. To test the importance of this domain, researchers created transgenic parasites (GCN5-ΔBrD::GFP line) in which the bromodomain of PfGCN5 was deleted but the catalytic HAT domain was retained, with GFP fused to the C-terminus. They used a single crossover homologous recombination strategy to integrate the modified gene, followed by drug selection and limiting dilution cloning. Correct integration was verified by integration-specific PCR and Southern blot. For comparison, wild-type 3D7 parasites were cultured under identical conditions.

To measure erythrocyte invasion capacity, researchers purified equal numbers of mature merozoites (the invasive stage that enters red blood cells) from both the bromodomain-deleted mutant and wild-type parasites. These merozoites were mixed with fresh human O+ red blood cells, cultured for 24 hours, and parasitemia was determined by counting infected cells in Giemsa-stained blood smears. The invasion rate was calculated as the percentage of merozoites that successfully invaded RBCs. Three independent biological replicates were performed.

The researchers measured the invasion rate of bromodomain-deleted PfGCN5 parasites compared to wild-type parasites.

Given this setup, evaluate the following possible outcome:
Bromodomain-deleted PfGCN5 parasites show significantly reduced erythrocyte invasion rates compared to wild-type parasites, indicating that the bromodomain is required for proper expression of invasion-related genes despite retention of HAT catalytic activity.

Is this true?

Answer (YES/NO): YES